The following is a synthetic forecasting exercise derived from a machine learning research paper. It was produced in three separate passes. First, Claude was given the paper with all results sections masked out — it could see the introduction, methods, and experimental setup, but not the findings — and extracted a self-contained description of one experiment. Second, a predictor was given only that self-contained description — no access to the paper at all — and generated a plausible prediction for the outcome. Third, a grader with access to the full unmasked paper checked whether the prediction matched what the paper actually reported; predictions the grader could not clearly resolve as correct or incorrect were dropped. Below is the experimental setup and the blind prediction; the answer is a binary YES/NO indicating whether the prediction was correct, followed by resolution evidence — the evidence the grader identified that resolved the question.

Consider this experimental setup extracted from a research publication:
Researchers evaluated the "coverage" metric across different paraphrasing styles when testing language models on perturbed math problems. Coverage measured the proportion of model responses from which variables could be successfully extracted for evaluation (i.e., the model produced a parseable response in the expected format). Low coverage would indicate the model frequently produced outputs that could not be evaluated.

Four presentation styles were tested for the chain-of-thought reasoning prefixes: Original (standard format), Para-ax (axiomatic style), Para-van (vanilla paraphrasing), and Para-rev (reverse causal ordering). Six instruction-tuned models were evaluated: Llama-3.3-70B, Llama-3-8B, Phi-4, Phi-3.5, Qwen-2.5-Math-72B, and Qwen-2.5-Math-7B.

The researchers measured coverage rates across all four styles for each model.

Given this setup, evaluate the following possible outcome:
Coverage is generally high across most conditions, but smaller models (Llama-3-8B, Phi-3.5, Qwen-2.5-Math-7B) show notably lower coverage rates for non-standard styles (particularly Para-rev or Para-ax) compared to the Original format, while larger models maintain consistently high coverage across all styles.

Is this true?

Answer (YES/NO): NO